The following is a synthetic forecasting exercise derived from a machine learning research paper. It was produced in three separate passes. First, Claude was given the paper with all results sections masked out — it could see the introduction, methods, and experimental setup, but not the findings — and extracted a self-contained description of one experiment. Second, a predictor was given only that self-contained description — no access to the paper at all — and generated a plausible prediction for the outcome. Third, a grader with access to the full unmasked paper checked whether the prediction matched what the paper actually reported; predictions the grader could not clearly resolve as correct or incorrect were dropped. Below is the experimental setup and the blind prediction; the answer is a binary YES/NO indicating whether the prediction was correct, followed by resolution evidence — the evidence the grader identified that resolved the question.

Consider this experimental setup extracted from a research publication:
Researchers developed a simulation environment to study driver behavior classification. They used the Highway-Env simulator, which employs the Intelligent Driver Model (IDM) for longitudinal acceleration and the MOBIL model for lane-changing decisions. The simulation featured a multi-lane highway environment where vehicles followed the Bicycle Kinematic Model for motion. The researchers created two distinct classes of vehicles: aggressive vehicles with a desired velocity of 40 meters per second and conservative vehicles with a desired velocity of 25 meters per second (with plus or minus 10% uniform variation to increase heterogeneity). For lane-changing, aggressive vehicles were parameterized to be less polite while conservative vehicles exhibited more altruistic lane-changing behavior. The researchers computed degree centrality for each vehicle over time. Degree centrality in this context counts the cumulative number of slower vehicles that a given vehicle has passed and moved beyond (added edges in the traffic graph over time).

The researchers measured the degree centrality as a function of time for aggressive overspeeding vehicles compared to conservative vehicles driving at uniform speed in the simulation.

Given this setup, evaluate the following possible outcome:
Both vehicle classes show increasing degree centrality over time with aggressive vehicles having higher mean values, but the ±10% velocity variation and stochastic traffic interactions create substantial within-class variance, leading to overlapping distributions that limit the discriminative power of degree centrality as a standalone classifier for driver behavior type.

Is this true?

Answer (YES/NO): NO